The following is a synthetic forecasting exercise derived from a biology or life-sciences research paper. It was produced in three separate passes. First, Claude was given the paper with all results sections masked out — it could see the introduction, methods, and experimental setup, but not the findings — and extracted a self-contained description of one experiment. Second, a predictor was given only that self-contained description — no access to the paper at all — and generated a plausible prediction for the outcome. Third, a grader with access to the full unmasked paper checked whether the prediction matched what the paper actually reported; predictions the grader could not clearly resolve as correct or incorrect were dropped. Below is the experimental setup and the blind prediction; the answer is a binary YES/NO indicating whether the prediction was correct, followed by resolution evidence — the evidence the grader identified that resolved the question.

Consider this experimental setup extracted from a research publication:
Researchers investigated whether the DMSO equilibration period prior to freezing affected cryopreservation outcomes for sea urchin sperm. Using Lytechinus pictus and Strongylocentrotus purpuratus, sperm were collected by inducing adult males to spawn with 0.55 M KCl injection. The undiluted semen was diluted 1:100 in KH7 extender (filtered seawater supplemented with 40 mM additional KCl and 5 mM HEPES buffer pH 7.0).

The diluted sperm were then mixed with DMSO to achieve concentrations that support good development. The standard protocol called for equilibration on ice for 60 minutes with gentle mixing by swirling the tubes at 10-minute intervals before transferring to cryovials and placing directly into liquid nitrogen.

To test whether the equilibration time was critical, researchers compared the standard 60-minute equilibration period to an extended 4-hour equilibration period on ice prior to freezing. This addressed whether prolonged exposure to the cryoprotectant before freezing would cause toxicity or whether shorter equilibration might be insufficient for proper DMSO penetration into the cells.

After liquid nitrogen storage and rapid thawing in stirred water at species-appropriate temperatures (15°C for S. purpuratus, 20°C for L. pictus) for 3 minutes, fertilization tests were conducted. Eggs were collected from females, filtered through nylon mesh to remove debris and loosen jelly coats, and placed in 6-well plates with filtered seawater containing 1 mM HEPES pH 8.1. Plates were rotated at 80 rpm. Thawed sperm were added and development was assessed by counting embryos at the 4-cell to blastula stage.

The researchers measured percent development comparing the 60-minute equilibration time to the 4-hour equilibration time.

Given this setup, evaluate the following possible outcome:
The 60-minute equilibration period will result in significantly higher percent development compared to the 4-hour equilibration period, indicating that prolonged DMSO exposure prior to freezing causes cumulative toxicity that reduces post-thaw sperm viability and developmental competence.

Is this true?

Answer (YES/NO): NO